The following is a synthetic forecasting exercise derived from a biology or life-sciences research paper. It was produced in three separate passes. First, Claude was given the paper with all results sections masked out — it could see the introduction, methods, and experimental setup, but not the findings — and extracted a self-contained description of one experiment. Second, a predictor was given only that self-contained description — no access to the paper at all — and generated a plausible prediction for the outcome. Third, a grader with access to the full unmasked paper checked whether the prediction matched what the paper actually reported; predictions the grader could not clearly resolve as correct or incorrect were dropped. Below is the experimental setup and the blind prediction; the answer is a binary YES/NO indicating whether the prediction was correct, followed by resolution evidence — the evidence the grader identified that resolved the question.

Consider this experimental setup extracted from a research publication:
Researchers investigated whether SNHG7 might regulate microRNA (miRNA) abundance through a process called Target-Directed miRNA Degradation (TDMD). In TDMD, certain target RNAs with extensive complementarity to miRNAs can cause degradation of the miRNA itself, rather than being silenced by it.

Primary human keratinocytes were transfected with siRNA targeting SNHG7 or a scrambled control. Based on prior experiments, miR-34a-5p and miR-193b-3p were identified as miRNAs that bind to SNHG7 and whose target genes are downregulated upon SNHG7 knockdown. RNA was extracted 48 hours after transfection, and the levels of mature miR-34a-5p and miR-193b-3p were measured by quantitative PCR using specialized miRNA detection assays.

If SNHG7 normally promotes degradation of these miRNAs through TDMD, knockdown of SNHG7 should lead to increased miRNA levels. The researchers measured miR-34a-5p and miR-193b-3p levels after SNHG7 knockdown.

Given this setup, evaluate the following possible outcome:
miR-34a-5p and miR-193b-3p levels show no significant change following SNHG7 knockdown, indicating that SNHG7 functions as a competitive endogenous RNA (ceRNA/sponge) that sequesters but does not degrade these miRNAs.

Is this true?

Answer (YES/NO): YES